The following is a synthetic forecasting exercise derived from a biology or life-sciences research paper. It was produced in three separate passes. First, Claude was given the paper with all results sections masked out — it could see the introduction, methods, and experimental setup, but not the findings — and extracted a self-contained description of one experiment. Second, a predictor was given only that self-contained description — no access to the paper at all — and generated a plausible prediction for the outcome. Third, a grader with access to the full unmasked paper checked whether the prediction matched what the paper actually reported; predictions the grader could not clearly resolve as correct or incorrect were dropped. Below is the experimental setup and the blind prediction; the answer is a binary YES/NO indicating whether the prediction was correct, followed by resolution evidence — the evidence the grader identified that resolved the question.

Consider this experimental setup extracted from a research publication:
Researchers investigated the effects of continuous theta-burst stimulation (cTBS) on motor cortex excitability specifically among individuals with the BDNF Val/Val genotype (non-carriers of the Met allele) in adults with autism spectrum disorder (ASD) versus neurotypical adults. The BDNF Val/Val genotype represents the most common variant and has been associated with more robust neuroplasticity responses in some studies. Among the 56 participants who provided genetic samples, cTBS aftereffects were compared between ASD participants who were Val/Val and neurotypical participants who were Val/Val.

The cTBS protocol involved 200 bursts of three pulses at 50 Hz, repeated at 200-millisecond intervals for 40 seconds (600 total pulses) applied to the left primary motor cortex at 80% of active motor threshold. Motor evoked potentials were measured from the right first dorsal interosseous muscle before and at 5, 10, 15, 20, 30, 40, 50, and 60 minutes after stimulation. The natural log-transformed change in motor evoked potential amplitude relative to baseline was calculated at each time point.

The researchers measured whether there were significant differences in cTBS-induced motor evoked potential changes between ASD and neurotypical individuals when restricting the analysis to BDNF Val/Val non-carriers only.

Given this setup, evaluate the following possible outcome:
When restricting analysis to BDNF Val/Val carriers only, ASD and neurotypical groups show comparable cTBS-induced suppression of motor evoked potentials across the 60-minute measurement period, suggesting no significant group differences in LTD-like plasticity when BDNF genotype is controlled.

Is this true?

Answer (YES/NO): YES